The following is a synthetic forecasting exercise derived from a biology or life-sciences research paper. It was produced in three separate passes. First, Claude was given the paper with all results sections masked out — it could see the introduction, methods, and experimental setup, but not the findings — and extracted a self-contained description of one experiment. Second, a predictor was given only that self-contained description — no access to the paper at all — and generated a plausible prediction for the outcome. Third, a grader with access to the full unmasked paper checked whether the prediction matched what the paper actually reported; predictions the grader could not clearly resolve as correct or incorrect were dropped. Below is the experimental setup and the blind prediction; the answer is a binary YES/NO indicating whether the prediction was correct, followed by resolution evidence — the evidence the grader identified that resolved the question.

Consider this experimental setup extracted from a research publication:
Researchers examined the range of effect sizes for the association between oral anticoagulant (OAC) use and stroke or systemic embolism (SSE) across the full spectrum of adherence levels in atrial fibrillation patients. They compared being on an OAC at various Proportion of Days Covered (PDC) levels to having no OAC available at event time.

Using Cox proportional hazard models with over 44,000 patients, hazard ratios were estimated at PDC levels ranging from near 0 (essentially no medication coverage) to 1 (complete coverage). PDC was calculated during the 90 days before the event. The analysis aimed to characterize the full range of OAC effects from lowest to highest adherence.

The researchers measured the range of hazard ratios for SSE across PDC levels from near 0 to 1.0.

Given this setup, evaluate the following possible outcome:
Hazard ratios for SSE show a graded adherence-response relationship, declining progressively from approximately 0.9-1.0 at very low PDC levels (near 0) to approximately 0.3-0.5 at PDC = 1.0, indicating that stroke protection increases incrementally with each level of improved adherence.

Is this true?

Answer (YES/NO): NO